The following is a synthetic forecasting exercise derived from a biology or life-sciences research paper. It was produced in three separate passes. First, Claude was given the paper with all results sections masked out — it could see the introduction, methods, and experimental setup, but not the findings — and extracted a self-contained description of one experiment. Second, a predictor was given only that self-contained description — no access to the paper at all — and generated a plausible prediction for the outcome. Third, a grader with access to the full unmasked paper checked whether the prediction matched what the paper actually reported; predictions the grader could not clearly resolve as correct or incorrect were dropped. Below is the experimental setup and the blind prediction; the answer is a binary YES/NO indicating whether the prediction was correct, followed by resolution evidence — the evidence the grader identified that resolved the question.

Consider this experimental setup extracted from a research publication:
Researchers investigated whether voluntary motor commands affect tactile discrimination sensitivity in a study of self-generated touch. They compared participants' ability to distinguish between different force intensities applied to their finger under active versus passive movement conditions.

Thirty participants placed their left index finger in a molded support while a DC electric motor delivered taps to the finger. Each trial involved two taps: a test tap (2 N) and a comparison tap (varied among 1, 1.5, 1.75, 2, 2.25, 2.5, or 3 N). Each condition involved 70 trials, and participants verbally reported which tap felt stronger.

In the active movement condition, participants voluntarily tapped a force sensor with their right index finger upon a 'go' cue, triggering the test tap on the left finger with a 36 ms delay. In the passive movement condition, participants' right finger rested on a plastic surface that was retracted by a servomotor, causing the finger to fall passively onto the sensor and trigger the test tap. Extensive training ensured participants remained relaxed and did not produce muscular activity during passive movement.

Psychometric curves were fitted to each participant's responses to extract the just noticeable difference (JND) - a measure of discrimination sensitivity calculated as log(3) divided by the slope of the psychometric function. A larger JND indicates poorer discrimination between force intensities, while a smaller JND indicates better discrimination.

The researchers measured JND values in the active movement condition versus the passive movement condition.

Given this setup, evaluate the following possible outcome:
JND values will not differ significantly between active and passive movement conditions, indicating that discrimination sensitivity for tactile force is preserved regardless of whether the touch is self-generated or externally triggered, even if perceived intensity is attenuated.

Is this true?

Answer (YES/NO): YES